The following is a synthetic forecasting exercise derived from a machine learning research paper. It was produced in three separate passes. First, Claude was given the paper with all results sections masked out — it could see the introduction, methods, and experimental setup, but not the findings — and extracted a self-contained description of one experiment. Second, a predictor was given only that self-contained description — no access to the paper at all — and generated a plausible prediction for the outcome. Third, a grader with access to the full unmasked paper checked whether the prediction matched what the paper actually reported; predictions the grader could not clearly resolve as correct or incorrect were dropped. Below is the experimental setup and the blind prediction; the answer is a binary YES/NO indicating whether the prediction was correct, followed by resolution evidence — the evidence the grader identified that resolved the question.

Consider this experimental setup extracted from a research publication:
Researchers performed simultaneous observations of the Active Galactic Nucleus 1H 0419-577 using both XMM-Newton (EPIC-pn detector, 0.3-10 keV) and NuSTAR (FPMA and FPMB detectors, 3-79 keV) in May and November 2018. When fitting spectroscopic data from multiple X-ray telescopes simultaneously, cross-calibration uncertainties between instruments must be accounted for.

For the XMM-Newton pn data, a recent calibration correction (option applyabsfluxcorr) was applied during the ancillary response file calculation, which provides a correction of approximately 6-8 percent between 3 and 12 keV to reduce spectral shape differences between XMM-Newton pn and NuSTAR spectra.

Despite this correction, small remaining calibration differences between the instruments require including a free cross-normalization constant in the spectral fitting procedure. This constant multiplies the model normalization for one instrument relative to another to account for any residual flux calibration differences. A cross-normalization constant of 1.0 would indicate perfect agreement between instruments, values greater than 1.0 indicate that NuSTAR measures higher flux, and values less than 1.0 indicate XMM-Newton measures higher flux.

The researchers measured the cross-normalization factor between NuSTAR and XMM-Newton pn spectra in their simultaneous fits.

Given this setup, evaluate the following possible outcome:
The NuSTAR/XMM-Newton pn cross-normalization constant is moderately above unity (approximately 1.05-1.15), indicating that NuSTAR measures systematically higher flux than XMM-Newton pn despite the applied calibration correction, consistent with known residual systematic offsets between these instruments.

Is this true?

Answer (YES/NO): NO